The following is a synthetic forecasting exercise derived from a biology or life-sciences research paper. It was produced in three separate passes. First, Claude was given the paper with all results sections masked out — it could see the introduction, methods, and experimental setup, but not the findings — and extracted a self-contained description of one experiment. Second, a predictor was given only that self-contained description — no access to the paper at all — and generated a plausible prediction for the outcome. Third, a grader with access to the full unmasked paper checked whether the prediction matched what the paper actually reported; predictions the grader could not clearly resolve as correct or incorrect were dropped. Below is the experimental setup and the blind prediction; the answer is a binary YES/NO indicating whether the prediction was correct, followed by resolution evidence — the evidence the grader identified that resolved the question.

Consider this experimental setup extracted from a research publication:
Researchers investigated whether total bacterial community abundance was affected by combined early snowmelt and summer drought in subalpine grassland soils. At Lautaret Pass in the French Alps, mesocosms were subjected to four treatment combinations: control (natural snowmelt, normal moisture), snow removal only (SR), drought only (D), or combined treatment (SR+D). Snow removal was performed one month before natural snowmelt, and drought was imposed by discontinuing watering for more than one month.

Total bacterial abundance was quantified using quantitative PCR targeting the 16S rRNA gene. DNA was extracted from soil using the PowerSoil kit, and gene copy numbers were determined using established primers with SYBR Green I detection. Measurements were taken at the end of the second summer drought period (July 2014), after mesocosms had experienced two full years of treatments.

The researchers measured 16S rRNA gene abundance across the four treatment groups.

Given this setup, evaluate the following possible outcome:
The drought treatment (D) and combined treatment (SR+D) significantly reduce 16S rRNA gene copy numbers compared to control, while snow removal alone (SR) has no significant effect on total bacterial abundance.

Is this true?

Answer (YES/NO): YES